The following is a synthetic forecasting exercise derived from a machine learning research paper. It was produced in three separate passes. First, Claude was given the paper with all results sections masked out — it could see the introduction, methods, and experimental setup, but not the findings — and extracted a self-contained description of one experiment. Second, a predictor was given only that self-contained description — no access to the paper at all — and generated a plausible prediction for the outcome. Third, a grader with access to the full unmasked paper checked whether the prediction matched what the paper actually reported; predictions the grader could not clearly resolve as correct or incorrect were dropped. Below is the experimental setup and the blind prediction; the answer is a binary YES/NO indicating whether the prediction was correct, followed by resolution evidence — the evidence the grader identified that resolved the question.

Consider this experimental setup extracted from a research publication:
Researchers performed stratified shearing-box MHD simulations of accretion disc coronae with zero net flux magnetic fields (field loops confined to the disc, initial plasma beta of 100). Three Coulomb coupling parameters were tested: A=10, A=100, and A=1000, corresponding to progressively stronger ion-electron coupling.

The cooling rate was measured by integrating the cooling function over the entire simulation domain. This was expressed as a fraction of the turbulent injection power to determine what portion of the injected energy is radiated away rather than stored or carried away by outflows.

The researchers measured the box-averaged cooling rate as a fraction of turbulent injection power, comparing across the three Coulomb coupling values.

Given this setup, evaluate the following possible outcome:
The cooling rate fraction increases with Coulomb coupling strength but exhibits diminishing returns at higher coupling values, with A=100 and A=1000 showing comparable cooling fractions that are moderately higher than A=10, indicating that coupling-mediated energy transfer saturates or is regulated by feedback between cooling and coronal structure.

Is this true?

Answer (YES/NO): NO